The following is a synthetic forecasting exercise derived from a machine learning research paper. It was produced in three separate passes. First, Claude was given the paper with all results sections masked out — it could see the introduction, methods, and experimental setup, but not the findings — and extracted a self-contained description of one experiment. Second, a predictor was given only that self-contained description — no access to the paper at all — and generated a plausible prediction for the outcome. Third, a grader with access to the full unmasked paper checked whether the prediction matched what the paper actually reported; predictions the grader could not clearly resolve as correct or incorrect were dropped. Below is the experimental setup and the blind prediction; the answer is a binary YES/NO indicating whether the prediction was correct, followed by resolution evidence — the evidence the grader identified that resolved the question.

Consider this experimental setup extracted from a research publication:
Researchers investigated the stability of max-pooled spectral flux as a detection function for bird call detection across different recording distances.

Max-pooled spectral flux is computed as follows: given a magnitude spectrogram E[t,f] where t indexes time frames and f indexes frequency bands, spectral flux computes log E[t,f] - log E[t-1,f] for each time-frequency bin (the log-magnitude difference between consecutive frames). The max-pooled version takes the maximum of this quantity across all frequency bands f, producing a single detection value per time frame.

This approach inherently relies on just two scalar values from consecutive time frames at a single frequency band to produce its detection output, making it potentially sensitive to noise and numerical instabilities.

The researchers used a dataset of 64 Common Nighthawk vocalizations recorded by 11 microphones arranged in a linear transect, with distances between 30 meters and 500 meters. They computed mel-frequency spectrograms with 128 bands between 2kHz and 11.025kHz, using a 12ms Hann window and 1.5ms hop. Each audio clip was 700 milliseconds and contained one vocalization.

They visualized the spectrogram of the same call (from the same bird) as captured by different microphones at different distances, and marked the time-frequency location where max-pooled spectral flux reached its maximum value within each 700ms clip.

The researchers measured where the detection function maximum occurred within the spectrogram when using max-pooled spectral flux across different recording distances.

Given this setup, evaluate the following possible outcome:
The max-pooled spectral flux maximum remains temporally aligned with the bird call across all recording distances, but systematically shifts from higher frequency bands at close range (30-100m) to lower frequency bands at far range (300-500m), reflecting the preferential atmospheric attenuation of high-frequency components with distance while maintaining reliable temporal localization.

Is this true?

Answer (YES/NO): NO